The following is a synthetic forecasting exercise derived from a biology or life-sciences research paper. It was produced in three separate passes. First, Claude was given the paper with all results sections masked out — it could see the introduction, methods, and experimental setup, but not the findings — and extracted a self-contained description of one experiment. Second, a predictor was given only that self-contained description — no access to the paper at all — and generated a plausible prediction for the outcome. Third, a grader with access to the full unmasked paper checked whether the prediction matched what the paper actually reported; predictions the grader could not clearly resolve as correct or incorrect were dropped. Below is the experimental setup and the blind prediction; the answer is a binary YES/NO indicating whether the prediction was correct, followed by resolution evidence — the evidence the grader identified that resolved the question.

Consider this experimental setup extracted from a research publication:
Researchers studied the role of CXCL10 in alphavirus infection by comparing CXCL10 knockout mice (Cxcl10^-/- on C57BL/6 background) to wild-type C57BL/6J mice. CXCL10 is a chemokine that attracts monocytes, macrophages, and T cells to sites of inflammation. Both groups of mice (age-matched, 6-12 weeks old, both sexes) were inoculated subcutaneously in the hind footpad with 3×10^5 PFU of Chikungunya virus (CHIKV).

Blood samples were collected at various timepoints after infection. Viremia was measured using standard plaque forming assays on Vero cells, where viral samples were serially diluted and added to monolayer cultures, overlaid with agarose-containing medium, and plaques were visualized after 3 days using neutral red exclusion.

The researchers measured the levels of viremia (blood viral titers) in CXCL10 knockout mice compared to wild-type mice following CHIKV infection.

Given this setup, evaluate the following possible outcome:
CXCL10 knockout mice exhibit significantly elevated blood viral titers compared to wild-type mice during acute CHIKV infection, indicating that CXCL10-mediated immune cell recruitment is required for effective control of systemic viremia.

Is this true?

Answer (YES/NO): NO